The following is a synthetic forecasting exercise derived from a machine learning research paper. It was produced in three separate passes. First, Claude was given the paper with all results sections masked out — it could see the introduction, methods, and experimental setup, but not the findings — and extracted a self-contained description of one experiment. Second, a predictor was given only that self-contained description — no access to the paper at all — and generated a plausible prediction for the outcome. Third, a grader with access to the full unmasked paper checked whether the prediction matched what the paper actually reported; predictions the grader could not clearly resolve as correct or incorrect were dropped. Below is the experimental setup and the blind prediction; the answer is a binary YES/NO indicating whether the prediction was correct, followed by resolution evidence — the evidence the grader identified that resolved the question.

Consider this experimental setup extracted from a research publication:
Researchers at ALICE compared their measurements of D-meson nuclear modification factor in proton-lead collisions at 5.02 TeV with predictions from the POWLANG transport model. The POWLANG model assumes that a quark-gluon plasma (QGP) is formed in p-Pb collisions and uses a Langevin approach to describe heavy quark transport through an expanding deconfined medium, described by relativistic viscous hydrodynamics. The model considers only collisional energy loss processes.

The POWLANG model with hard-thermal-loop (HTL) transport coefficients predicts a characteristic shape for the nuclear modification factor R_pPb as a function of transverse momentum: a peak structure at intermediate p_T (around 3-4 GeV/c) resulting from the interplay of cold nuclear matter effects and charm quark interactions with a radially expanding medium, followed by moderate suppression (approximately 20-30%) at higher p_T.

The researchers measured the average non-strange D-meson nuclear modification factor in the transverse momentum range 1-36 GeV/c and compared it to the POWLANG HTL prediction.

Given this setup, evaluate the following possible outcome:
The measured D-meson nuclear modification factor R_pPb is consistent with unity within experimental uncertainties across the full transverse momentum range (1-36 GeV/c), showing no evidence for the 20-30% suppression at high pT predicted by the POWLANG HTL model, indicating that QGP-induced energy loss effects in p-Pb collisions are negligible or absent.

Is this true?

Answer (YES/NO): YES